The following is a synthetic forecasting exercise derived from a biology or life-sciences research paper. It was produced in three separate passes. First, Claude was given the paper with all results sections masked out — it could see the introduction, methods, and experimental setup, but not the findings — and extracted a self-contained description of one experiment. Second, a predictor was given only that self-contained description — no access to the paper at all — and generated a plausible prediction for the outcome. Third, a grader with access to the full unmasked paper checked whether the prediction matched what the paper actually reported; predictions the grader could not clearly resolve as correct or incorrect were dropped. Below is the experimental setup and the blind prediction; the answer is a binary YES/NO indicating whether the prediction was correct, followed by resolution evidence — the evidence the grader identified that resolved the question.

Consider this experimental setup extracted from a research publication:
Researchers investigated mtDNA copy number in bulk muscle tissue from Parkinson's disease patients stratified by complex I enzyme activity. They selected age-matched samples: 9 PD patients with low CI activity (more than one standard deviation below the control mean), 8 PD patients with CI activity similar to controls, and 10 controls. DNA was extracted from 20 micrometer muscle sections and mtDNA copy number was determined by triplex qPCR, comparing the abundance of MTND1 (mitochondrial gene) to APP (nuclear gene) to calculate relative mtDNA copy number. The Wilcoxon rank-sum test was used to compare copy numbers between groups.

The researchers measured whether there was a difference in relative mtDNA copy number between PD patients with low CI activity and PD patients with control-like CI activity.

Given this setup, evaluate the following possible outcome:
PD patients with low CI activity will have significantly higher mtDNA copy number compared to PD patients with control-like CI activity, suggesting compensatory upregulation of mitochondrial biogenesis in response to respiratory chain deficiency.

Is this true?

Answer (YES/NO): NO